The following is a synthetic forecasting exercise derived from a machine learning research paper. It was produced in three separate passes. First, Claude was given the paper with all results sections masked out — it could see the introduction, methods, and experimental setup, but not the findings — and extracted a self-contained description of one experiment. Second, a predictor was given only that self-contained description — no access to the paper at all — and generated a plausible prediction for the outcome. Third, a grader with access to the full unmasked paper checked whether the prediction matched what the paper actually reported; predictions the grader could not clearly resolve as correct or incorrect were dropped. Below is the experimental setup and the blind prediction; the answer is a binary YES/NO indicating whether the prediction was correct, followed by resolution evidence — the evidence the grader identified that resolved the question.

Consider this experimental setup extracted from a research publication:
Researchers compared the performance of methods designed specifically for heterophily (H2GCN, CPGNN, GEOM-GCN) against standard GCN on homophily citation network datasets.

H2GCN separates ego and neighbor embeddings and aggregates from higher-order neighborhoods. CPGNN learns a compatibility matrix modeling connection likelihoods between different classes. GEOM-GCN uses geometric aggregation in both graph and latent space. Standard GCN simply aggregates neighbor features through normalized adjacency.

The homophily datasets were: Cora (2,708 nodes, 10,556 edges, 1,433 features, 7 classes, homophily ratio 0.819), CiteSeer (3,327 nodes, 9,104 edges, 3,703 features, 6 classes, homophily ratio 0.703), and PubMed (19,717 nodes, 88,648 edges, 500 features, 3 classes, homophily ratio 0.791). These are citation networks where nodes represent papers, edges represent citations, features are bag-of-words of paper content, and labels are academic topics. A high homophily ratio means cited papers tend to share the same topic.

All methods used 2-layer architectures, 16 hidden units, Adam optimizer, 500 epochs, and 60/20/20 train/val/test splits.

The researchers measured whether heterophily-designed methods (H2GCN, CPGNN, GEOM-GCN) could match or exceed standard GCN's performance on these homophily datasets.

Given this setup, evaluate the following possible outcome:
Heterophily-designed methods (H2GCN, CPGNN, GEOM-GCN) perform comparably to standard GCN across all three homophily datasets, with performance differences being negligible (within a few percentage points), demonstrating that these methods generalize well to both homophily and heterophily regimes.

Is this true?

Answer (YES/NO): NO